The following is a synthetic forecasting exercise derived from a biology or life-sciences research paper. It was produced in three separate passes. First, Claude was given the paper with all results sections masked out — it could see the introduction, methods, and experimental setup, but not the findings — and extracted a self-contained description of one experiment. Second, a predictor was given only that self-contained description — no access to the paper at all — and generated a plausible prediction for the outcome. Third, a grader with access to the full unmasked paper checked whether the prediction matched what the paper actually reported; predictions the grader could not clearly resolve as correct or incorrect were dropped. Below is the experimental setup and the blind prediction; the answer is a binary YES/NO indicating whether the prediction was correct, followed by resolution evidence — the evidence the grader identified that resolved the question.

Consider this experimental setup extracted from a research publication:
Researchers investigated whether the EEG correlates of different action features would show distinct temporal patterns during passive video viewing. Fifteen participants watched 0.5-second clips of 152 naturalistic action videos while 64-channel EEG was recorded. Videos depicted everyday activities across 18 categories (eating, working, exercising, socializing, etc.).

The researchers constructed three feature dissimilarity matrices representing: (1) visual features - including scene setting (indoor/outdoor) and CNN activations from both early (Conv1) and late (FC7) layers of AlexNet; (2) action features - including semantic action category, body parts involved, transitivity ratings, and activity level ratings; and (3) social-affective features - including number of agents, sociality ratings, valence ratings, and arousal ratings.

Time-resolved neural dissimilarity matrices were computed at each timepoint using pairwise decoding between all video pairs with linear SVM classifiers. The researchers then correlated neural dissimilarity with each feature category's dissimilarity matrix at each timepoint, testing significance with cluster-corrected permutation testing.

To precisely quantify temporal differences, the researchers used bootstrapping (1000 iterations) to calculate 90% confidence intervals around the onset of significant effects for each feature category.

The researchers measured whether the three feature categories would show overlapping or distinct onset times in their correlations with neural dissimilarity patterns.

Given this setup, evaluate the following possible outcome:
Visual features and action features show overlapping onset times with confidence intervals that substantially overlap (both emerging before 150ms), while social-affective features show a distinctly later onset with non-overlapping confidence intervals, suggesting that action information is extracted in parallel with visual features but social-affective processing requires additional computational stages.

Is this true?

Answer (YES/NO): NO